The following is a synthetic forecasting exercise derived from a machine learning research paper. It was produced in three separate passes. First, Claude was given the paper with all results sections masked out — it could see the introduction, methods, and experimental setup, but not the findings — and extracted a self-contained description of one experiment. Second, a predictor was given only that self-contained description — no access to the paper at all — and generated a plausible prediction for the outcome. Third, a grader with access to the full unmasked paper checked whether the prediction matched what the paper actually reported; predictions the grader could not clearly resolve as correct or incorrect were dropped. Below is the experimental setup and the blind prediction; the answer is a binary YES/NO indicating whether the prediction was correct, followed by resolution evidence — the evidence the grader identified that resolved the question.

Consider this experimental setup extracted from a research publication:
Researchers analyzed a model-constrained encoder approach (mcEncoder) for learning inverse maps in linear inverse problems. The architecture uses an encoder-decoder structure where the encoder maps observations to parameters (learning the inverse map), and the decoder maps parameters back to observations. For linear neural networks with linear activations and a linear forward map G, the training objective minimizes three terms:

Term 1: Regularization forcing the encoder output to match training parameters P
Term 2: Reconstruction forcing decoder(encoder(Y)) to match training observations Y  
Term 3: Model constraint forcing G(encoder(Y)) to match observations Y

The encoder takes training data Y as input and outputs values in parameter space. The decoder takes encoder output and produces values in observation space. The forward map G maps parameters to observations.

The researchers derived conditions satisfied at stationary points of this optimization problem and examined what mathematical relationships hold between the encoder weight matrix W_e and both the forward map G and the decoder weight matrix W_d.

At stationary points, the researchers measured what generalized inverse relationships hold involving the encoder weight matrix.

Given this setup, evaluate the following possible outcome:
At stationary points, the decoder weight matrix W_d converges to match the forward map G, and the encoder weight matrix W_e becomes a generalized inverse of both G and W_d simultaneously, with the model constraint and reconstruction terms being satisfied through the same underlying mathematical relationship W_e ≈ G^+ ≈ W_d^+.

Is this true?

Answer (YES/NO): NO